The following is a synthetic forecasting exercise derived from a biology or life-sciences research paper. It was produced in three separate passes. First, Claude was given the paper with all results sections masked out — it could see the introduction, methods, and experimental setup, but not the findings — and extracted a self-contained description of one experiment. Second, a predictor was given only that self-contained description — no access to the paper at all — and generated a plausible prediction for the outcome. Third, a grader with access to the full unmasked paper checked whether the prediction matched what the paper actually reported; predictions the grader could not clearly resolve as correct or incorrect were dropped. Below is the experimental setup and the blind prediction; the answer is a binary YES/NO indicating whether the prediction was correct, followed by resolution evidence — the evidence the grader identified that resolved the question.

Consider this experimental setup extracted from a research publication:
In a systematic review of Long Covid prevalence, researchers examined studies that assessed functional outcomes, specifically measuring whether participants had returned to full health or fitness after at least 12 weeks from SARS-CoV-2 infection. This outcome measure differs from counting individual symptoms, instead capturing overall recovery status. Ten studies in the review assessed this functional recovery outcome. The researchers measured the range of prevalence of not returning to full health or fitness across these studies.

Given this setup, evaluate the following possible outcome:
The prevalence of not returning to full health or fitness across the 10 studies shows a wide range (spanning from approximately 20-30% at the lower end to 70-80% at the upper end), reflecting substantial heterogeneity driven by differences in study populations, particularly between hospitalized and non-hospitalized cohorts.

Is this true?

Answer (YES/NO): NO